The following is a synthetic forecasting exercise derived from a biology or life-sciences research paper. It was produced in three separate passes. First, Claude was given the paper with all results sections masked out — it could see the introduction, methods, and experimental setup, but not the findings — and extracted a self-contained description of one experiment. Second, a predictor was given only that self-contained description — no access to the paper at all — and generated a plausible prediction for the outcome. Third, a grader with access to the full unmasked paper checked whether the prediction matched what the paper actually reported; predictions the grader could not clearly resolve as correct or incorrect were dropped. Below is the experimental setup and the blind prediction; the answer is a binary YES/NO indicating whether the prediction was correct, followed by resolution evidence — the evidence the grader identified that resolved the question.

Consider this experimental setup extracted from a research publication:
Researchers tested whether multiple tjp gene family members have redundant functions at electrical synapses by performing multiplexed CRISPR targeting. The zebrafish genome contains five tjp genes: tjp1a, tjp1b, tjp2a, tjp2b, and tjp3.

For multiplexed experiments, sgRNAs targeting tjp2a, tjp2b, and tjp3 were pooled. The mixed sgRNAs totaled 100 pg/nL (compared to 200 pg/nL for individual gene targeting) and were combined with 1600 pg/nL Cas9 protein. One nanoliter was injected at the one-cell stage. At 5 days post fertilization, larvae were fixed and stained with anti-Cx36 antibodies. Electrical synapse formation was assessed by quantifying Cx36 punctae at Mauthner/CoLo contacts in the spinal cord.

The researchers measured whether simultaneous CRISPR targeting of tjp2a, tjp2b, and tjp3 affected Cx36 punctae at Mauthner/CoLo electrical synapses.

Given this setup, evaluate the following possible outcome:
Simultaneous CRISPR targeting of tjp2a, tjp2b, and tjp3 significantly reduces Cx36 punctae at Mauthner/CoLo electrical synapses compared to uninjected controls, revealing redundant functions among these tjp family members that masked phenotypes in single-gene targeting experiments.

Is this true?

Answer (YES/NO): NO